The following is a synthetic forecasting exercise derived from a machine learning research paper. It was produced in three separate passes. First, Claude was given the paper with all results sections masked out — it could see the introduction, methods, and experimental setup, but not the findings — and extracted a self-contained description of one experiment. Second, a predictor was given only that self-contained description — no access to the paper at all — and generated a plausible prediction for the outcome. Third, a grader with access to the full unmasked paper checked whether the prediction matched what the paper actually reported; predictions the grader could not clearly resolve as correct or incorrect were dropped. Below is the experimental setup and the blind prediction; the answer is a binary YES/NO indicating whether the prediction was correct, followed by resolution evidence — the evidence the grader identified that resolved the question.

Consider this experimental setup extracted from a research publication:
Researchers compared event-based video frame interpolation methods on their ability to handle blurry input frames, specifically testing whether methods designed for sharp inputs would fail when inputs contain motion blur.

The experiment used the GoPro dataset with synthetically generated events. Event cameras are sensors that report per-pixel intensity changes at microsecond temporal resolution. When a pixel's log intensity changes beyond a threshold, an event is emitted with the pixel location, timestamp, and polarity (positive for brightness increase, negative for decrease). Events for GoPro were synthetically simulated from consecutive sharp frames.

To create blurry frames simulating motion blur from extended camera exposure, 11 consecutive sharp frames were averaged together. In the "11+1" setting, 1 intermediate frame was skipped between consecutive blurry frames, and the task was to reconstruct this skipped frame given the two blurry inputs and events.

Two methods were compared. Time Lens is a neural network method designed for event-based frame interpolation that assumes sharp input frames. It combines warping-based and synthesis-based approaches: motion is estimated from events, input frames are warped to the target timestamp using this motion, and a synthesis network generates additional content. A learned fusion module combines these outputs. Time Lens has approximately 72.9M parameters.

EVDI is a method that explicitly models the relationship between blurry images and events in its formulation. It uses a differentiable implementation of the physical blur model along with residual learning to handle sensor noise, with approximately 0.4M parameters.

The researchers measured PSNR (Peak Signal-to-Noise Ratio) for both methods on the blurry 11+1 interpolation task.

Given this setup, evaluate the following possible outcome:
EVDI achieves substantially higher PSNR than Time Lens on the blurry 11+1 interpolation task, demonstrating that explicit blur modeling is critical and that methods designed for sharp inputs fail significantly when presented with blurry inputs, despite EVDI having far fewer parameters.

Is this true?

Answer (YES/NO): YES